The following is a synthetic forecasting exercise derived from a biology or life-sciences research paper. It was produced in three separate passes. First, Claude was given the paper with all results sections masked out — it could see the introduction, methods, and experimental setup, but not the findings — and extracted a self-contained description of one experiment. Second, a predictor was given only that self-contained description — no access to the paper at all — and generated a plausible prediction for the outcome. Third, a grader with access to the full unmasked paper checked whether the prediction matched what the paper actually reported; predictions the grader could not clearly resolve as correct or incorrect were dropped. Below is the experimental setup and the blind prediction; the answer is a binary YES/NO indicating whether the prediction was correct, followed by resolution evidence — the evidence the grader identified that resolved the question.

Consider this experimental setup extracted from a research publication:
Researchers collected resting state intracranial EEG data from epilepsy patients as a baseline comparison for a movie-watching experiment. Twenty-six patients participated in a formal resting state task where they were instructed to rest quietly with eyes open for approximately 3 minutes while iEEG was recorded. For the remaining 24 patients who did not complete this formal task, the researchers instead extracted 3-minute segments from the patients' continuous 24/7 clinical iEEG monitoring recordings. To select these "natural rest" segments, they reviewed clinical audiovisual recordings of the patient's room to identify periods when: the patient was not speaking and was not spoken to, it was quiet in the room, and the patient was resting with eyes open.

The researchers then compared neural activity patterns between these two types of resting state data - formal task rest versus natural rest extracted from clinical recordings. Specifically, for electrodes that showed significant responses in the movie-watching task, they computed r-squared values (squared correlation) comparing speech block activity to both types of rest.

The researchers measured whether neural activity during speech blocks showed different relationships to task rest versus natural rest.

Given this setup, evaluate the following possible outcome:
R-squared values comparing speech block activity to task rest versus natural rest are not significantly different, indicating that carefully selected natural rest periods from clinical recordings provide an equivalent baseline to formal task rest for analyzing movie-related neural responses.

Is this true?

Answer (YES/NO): YES